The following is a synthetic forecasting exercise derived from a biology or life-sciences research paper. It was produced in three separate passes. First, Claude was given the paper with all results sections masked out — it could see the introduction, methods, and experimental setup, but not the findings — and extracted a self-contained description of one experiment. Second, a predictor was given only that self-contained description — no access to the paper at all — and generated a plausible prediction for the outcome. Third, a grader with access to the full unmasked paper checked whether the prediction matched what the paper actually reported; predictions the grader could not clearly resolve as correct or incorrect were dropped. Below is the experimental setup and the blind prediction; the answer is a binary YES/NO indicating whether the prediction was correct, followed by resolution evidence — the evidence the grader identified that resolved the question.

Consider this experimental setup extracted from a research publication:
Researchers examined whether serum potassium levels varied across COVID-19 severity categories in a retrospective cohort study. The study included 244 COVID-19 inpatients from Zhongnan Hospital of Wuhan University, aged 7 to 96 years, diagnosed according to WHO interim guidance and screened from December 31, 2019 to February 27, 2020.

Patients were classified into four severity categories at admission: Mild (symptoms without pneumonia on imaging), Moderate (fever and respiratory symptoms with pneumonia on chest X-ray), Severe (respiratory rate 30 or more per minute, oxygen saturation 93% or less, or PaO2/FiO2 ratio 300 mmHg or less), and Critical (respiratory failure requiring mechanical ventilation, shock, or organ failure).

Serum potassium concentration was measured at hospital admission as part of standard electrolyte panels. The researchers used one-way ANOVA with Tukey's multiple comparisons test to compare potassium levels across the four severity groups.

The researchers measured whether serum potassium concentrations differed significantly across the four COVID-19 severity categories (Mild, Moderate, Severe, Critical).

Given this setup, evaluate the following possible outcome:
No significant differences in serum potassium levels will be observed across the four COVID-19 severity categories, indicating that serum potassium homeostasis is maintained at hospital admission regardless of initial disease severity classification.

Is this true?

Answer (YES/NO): YES